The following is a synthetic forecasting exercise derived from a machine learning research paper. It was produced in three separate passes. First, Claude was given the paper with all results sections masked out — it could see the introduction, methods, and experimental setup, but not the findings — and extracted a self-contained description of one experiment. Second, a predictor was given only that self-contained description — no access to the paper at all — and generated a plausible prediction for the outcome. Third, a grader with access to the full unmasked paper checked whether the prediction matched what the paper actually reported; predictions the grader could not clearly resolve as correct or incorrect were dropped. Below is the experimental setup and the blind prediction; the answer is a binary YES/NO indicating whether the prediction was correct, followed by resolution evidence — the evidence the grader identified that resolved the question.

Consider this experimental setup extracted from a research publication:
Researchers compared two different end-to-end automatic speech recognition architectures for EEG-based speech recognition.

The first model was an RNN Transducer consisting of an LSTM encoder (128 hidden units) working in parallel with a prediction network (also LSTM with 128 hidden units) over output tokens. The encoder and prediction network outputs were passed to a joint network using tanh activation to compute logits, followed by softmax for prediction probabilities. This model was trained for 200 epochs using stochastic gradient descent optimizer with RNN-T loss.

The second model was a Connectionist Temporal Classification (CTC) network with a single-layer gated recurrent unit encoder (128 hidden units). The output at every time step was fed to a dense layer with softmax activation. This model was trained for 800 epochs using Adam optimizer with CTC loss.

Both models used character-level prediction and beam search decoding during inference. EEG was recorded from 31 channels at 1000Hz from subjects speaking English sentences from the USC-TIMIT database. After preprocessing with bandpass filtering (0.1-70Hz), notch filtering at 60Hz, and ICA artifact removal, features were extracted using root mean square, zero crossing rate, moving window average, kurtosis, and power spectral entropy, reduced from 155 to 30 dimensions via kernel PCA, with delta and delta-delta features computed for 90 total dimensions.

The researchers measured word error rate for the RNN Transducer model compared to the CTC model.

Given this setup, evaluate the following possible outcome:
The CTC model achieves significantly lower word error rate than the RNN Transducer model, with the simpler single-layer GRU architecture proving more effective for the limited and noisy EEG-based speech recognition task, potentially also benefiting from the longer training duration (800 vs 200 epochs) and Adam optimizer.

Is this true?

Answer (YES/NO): NO